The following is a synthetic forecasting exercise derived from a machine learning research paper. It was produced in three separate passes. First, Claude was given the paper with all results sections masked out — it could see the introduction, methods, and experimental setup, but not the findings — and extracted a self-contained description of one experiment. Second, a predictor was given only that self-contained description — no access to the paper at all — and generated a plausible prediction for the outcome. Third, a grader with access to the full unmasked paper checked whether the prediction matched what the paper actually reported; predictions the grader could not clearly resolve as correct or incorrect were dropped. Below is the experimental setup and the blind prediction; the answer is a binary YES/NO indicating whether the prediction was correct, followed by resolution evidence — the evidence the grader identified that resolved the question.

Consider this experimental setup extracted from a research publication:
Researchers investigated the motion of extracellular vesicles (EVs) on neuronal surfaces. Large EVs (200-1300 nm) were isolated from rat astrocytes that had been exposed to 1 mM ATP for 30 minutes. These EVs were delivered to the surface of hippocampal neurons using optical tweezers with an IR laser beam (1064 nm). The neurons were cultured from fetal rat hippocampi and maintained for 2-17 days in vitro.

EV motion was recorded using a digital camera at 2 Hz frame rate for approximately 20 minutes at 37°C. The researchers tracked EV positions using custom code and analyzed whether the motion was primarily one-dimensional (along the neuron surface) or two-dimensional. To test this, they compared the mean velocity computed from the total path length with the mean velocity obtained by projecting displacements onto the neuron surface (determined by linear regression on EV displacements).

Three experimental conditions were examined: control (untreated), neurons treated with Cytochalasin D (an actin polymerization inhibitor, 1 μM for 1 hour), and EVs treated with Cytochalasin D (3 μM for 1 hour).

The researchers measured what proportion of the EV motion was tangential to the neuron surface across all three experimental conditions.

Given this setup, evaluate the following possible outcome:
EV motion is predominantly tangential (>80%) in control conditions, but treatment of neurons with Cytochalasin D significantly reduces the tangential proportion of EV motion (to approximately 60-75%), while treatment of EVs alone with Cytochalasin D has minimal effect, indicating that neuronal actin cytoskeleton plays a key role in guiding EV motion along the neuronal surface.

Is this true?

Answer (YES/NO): NO